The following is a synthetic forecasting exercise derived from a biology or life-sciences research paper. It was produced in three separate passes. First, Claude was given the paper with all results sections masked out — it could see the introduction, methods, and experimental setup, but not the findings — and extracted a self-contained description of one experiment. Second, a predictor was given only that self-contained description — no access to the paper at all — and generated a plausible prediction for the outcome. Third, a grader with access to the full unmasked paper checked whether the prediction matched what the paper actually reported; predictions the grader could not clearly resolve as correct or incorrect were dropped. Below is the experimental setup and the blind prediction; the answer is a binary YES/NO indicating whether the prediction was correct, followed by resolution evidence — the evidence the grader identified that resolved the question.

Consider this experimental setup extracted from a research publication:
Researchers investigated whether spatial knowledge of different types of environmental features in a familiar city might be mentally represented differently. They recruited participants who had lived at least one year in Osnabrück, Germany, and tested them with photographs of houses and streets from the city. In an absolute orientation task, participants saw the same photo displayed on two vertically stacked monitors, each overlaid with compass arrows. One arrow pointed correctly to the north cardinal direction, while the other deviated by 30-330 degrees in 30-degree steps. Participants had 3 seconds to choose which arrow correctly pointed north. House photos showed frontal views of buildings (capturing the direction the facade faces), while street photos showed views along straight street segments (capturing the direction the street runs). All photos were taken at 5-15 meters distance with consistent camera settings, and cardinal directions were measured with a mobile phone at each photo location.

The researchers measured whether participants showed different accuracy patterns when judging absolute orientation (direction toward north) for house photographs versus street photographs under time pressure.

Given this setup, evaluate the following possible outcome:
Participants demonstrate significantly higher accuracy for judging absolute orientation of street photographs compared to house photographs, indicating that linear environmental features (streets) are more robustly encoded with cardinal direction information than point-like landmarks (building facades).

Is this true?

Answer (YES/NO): NO